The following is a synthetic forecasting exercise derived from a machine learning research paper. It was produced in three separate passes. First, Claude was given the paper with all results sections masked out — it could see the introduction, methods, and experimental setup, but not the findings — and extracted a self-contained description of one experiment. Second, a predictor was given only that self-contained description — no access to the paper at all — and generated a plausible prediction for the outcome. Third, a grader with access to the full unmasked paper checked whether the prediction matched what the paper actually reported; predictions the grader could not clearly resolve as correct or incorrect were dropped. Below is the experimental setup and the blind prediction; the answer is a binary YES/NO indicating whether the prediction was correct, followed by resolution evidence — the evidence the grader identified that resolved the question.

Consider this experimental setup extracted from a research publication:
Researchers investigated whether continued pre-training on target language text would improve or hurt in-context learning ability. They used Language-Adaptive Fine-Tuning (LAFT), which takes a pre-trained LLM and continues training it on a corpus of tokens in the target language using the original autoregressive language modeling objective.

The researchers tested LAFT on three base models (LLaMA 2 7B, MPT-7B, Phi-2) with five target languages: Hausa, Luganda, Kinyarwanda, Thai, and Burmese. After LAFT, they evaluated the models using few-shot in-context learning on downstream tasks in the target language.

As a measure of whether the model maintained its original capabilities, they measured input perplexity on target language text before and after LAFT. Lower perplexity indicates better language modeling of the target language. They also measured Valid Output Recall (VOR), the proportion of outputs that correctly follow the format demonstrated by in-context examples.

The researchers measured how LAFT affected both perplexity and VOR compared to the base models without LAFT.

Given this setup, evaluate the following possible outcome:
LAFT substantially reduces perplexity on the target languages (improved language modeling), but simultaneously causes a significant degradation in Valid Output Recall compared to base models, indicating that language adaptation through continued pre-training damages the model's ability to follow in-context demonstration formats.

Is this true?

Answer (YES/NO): NO